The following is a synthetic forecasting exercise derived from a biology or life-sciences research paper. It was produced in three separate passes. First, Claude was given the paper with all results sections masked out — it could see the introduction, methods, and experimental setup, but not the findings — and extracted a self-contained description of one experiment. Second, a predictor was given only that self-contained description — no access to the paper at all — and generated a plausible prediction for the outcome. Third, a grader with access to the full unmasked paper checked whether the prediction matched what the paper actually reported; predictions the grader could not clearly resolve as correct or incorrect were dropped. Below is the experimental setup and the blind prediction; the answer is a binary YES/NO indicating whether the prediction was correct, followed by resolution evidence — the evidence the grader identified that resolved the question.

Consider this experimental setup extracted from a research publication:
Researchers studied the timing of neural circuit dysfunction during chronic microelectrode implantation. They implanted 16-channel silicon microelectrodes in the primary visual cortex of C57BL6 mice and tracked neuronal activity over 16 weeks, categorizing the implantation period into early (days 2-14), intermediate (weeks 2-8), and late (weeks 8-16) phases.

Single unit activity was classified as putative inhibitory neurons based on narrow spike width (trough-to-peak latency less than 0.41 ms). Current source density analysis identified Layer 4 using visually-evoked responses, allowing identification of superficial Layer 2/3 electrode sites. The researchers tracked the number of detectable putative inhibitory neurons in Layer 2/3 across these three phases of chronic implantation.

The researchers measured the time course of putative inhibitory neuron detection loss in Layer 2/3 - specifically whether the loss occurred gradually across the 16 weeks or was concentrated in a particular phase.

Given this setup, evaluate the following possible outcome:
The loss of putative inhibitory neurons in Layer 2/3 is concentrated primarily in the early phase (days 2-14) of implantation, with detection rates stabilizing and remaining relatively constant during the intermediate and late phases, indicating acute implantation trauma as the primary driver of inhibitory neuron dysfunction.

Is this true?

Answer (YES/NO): YES